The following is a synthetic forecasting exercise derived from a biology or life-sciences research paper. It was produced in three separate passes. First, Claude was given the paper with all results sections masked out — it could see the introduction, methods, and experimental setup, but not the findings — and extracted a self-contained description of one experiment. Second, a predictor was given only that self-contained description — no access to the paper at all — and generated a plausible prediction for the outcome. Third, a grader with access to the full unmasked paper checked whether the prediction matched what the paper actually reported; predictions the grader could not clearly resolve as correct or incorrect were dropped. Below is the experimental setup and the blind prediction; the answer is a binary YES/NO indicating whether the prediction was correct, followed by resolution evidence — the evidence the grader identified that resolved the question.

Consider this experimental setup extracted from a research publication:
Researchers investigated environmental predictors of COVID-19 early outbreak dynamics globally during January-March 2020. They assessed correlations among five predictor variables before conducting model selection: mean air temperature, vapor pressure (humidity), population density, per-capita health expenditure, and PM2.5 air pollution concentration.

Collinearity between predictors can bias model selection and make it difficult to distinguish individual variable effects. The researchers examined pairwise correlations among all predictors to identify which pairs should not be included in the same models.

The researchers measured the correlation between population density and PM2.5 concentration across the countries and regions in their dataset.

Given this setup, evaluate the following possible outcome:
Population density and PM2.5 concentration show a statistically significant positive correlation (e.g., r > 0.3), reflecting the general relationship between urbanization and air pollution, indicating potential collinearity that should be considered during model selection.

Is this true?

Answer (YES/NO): YES